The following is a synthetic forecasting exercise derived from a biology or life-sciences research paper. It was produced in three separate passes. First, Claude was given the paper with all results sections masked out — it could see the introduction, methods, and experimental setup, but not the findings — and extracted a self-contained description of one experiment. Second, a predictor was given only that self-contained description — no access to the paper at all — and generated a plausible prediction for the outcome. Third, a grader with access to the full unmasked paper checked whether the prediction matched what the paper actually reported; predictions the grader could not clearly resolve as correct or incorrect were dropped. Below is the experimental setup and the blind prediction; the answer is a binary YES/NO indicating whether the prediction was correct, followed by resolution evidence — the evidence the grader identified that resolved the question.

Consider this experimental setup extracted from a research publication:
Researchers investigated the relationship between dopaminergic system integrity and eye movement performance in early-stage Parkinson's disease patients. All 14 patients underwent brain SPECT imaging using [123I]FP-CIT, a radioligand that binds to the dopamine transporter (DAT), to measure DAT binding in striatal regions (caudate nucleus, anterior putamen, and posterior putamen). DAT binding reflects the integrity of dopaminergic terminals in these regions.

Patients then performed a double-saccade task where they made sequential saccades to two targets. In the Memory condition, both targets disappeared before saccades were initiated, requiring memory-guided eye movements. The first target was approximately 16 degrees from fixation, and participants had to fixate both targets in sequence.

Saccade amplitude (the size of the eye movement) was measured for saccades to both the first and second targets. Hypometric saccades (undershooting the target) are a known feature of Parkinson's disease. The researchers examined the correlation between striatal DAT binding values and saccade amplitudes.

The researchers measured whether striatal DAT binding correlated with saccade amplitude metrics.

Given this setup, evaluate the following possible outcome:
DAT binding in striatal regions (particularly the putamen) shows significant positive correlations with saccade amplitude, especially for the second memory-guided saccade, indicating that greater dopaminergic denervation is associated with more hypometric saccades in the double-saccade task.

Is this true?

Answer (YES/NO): NO